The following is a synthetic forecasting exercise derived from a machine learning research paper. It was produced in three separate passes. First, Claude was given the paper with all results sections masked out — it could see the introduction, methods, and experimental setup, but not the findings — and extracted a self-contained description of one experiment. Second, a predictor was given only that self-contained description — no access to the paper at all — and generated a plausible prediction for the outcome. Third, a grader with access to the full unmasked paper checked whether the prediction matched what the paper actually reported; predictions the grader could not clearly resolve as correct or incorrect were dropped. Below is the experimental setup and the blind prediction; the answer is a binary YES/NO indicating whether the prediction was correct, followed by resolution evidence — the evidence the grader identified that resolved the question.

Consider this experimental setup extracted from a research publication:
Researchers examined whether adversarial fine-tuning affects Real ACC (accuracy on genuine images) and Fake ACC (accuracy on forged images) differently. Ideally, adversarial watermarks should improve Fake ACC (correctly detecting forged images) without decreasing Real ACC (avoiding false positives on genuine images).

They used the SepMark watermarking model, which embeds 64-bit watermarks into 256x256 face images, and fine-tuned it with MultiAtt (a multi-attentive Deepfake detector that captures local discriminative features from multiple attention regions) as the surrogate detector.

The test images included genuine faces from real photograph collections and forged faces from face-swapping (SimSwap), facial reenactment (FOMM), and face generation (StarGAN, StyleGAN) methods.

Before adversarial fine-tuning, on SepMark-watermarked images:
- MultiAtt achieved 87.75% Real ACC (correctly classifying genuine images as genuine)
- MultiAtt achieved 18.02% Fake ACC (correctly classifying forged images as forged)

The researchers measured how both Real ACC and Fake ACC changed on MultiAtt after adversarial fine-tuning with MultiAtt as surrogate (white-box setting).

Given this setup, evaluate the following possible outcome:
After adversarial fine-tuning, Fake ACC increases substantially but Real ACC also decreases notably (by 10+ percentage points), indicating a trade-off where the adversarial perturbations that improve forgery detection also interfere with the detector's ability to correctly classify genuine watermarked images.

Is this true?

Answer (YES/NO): NO